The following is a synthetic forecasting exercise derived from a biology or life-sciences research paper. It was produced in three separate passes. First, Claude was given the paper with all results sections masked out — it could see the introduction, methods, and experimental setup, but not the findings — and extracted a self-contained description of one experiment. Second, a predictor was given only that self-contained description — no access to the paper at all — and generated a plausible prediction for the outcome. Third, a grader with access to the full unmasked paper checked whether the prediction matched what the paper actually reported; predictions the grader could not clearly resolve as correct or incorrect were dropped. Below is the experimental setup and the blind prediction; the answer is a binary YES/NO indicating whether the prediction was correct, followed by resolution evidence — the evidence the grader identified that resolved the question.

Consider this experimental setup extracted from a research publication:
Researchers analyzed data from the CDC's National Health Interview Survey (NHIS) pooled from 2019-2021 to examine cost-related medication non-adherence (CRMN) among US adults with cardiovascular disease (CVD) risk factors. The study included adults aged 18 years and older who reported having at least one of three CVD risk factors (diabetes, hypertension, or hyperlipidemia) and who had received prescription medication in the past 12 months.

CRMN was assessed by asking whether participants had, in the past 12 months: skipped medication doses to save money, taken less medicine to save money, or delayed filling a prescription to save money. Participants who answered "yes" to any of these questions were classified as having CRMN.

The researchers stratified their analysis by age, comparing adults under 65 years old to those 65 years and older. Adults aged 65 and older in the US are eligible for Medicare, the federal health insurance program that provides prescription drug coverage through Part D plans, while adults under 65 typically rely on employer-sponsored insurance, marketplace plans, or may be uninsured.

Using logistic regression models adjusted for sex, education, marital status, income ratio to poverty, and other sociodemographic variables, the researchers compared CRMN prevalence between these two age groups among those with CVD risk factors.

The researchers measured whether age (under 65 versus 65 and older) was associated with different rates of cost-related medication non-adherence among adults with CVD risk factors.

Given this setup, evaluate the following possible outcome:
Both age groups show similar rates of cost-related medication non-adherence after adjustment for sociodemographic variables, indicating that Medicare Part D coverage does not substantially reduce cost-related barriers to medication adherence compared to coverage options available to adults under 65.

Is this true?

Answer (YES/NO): NO